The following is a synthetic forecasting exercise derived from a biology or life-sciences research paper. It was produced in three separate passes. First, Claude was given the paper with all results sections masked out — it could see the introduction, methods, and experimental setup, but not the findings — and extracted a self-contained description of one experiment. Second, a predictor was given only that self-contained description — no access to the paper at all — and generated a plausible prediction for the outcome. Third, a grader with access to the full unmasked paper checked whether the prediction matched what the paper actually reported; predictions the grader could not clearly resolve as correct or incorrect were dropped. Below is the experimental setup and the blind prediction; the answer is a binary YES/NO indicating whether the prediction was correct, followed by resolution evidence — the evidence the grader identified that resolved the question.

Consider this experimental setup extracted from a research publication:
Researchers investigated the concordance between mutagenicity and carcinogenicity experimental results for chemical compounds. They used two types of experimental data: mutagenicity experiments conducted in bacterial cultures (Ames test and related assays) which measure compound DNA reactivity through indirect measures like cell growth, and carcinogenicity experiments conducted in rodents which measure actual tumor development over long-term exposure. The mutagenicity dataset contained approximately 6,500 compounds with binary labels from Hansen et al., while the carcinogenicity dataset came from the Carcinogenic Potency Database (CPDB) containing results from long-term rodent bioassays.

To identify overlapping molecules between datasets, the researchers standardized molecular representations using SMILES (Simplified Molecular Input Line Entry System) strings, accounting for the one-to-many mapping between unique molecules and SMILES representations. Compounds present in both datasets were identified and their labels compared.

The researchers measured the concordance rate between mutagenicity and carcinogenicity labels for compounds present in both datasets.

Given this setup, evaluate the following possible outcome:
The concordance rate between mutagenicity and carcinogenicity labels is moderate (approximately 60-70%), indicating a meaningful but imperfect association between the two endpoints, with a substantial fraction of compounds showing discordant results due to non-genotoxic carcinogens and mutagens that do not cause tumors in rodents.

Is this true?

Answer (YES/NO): NO